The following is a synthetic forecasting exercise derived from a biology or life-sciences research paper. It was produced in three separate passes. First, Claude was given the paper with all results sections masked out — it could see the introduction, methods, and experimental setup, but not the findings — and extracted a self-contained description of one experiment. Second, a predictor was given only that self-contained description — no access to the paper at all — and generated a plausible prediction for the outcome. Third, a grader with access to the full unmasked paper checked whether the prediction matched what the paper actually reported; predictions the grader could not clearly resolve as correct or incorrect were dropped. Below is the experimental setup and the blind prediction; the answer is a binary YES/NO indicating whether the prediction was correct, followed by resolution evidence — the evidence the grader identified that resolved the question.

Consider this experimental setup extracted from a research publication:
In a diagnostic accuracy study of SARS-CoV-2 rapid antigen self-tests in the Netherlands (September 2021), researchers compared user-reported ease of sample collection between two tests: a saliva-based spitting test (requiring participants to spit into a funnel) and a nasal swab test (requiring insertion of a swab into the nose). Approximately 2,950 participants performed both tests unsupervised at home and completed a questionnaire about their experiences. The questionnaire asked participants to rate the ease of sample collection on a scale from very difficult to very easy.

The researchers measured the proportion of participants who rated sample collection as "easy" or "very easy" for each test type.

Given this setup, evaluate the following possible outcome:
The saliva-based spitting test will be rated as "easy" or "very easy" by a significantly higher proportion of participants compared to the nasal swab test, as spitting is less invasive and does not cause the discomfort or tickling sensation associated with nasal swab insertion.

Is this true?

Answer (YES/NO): YES